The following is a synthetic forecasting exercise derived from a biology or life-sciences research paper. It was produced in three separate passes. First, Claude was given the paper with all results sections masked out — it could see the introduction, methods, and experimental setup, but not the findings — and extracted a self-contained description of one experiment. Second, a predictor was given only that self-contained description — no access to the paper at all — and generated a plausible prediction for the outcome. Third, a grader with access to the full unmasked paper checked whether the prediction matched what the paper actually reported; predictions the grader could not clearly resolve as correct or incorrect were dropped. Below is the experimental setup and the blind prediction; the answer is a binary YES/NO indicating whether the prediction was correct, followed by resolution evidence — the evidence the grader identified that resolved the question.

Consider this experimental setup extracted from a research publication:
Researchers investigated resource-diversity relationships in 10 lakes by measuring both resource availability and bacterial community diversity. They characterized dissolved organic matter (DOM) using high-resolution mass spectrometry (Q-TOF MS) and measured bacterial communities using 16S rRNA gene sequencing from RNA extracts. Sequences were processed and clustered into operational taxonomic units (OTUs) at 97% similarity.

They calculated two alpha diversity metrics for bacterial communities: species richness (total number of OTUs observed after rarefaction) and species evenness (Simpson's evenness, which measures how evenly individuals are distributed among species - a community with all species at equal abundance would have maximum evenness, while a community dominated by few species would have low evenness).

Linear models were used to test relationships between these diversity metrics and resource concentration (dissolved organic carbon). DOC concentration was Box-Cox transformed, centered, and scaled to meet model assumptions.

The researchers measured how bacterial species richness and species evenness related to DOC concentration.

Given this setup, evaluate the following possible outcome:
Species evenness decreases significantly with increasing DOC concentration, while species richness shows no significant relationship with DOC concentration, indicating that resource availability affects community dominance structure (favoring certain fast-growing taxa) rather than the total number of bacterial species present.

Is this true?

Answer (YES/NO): NO